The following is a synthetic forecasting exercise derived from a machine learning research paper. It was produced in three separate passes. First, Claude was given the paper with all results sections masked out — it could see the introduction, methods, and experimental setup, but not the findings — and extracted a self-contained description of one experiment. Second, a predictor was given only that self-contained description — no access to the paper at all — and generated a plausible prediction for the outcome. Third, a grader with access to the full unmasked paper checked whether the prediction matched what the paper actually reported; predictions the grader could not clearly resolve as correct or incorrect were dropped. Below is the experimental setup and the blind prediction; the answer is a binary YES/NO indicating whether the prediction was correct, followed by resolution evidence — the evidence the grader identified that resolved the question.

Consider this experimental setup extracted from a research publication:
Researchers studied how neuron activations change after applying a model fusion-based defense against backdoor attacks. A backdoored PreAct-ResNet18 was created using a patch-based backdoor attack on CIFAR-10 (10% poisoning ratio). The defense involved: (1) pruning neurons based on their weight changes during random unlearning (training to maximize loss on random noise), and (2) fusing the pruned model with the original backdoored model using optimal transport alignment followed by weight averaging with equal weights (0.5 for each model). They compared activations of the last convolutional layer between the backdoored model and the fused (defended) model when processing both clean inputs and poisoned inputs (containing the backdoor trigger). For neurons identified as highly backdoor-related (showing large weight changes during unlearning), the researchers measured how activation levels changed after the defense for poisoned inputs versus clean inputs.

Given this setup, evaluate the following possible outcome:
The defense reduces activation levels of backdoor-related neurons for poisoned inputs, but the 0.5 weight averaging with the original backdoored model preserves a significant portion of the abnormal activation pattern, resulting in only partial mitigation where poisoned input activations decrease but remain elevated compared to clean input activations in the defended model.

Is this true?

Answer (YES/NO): NO